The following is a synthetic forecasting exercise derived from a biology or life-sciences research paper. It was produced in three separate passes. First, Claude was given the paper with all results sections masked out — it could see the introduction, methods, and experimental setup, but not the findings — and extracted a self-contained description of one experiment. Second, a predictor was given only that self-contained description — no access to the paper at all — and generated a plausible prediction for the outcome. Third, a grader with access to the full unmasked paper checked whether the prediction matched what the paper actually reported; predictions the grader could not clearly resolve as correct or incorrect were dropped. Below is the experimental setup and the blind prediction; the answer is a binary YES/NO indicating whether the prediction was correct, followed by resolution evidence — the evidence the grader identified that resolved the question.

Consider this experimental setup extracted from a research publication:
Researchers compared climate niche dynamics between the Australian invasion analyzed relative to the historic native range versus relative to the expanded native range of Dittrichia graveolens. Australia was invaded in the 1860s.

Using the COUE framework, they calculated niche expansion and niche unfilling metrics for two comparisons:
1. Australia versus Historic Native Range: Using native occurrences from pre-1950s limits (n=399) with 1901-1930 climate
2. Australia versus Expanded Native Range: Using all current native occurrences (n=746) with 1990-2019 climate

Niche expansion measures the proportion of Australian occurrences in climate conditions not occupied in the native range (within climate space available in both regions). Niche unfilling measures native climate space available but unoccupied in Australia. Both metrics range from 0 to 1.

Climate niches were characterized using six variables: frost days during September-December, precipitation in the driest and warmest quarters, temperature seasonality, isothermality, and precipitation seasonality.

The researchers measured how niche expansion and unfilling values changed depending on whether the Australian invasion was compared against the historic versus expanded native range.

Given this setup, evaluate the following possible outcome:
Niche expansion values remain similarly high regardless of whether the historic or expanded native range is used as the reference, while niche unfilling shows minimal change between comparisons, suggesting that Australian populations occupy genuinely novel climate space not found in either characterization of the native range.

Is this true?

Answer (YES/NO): NO